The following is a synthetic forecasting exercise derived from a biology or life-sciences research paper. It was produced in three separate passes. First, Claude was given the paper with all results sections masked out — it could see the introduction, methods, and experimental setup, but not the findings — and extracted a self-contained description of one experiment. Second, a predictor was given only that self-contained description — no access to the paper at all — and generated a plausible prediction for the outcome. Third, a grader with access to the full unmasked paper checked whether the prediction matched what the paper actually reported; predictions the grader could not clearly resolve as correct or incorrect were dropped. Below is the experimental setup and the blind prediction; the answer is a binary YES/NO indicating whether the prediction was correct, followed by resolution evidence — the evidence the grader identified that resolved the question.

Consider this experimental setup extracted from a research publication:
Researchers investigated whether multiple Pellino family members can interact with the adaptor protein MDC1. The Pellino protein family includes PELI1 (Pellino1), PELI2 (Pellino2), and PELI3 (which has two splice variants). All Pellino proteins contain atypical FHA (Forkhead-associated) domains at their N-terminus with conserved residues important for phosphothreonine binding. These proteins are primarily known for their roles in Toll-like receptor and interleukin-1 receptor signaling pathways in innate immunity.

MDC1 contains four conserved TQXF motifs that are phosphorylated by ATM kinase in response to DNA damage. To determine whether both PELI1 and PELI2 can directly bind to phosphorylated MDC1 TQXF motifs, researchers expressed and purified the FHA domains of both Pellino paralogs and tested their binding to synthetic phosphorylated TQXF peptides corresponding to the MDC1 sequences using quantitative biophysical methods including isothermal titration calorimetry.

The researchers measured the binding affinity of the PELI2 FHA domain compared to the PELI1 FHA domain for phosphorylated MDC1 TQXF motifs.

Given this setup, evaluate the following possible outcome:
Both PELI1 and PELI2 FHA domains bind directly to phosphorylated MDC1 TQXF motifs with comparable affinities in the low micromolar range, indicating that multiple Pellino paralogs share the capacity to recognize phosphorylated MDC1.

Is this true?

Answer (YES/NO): NO